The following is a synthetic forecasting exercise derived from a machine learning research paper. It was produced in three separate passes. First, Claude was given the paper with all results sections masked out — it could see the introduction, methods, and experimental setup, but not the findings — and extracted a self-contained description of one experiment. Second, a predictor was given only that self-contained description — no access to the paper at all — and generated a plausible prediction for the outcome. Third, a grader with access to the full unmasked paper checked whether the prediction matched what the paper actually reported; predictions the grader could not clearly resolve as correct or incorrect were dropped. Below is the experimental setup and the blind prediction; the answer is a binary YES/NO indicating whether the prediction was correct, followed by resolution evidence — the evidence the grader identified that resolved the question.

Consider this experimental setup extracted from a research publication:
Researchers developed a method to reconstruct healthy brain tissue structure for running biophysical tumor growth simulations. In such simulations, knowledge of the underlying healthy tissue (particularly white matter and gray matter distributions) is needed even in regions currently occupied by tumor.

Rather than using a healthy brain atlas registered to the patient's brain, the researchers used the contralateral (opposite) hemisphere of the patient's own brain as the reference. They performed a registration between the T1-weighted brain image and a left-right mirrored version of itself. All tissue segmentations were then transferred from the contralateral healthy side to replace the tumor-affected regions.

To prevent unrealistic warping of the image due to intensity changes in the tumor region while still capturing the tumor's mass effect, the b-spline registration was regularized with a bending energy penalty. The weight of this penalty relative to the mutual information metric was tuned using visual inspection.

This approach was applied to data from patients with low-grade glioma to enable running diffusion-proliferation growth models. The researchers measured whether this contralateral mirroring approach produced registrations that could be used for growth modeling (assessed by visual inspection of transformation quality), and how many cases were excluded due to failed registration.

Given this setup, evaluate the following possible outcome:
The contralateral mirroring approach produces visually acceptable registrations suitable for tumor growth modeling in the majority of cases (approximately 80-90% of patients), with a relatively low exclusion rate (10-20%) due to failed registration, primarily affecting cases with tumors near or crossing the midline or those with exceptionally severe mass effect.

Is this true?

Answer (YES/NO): NO